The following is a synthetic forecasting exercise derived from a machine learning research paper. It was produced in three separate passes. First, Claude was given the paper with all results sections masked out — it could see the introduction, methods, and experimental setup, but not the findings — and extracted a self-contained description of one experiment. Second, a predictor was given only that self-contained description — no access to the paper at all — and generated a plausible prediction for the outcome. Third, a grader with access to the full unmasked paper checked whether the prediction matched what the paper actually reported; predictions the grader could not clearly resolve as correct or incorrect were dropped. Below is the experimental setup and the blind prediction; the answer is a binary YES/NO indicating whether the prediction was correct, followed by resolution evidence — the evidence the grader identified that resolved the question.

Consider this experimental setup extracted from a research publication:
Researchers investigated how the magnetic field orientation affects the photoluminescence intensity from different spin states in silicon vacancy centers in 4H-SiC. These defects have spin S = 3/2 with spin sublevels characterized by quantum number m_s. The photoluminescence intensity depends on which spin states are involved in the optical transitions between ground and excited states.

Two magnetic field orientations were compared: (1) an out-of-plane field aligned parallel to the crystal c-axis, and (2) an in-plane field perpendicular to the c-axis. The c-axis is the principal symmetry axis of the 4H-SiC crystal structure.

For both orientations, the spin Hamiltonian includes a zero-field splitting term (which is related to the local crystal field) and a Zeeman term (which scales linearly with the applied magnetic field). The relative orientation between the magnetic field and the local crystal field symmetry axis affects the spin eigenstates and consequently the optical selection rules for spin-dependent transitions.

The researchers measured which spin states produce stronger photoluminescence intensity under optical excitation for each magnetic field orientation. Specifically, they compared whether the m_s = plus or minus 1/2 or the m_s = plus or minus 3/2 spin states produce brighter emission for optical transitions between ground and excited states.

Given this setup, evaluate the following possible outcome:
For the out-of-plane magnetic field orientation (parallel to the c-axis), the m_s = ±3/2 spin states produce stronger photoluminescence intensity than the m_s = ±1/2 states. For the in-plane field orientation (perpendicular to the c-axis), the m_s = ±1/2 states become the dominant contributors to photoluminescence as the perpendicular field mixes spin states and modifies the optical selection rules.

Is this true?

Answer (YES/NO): YES